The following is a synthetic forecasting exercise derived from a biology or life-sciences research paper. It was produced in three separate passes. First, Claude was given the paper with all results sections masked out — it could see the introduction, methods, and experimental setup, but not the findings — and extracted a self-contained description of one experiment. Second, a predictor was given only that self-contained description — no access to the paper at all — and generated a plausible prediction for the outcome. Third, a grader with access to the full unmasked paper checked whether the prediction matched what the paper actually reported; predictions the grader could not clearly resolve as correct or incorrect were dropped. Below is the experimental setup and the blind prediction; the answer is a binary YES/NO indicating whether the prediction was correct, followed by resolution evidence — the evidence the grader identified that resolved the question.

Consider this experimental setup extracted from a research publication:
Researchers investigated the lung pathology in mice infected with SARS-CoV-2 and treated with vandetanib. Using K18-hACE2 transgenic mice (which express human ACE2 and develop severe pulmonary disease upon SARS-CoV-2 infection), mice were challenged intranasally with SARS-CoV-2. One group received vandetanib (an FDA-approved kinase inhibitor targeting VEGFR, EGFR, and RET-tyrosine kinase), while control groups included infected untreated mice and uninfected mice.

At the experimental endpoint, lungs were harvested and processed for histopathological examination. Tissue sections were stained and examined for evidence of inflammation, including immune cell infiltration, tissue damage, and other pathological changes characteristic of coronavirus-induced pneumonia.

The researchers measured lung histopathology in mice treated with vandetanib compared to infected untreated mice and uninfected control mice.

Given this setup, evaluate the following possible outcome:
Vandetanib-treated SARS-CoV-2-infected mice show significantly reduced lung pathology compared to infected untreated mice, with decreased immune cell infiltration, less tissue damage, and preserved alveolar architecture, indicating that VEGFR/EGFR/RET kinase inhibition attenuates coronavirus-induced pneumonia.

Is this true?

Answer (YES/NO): YES